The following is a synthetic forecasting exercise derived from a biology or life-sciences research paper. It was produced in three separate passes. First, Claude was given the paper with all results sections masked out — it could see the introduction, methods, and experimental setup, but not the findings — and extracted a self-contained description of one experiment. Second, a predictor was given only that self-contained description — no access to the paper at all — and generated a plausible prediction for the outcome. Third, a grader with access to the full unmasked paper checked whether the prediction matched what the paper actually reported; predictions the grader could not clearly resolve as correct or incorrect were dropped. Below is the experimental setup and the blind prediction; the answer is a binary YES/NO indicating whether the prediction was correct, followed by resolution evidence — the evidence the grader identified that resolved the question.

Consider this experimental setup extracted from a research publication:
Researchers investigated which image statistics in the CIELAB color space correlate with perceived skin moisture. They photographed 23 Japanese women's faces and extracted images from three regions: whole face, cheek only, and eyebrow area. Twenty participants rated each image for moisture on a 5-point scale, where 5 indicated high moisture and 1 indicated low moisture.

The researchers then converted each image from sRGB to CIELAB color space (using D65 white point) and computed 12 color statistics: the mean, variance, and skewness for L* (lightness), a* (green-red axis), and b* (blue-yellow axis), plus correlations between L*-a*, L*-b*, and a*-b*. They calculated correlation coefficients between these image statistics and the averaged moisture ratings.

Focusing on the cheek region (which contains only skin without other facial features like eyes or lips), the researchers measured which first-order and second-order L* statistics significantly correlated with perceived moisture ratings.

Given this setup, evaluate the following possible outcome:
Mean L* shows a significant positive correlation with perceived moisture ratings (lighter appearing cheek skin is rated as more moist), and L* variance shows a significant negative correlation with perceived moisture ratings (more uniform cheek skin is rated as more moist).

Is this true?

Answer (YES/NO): YES